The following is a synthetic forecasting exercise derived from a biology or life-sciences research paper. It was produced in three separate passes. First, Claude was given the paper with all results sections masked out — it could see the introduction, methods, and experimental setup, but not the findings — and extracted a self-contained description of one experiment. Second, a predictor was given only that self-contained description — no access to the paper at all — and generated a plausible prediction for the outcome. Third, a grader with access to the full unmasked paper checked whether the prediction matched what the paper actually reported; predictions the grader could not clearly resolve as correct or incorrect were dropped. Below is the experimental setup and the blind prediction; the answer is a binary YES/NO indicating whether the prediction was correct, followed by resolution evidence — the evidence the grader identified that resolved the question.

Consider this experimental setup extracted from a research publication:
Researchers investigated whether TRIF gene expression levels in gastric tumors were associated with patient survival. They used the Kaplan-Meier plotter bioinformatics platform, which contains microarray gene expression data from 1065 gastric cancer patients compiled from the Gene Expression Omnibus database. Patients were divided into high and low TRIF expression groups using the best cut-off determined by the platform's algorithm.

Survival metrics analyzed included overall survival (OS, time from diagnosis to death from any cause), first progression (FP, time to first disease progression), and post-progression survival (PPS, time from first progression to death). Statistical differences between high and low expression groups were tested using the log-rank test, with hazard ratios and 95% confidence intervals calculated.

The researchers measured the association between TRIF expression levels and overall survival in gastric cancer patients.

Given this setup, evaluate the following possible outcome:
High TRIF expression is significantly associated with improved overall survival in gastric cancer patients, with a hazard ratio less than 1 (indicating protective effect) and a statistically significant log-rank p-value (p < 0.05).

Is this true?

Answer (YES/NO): NO